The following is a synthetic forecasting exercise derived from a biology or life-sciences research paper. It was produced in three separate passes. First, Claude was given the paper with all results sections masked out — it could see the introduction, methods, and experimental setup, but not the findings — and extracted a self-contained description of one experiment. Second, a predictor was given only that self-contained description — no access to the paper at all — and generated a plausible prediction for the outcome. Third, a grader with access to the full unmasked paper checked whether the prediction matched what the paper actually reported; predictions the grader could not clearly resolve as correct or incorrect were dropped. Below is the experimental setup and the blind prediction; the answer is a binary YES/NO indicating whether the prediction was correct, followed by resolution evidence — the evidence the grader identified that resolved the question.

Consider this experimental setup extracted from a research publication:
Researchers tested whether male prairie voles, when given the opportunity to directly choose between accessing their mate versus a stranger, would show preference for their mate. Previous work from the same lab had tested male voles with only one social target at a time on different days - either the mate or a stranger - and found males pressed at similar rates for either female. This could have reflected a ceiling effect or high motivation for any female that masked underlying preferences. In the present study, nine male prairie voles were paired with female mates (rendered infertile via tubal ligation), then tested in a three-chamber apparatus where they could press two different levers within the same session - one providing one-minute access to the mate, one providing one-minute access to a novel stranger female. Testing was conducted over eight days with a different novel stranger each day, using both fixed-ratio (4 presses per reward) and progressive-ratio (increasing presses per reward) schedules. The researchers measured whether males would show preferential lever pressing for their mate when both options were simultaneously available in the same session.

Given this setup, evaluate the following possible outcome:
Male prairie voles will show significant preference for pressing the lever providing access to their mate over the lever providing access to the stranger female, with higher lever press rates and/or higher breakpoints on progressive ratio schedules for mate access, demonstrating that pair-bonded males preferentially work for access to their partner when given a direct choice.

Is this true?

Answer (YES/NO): NO